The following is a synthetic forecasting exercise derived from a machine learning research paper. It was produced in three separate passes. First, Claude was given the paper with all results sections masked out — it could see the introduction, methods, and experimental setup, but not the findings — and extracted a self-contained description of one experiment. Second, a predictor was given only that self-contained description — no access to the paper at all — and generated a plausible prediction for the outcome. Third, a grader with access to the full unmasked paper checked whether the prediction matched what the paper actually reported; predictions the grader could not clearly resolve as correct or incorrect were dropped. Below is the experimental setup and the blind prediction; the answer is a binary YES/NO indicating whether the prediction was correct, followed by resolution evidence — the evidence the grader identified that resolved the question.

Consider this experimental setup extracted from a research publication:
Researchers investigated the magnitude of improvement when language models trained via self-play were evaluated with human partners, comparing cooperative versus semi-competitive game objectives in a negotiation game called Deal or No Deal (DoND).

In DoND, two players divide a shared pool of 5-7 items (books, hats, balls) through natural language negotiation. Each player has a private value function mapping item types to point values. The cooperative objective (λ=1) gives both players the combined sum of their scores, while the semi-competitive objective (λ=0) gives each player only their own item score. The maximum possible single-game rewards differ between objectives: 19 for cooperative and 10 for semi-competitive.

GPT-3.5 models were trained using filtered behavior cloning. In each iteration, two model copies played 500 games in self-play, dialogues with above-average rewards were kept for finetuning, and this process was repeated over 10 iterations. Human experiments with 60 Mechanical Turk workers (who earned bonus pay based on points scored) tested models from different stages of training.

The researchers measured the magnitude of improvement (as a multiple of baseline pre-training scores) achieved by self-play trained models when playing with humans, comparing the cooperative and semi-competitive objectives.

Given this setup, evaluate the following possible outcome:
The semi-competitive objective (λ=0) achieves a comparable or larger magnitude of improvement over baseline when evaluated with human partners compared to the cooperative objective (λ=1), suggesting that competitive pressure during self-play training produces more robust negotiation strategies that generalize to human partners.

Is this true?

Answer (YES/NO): YES